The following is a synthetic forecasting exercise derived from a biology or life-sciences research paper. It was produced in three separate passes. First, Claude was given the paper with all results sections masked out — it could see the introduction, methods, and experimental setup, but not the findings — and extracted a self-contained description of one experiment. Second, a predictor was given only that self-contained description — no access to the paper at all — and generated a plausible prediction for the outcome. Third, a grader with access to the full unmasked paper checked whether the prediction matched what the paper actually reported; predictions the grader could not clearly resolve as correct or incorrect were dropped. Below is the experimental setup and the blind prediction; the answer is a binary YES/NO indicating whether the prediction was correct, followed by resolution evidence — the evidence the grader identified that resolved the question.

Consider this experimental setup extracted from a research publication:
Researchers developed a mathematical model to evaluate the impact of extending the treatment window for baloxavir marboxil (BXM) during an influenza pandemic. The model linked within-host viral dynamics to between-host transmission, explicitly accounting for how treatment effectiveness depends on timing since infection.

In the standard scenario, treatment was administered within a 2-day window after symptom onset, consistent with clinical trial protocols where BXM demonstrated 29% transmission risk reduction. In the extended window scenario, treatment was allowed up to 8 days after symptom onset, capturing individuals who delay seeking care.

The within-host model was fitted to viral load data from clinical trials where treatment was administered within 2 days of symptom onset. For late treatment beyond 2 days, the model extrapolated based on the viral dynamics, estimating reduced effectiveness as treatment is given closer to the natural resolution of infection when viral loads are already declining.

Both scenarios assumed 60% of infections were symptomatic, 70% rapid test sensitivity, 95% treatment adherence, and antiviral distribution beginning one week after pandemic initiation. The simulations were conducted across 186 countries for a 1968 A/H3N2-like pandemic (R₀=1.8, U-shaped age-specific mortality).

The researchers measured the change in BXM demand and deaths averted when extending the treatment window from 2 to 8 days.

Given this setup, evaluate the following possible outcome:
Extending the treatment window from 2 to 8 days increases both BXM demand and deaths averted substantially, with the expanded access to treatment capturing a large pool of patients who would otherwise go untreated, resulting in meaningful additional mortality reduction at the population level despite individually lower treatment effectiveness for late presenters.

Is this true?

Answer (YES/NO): NO